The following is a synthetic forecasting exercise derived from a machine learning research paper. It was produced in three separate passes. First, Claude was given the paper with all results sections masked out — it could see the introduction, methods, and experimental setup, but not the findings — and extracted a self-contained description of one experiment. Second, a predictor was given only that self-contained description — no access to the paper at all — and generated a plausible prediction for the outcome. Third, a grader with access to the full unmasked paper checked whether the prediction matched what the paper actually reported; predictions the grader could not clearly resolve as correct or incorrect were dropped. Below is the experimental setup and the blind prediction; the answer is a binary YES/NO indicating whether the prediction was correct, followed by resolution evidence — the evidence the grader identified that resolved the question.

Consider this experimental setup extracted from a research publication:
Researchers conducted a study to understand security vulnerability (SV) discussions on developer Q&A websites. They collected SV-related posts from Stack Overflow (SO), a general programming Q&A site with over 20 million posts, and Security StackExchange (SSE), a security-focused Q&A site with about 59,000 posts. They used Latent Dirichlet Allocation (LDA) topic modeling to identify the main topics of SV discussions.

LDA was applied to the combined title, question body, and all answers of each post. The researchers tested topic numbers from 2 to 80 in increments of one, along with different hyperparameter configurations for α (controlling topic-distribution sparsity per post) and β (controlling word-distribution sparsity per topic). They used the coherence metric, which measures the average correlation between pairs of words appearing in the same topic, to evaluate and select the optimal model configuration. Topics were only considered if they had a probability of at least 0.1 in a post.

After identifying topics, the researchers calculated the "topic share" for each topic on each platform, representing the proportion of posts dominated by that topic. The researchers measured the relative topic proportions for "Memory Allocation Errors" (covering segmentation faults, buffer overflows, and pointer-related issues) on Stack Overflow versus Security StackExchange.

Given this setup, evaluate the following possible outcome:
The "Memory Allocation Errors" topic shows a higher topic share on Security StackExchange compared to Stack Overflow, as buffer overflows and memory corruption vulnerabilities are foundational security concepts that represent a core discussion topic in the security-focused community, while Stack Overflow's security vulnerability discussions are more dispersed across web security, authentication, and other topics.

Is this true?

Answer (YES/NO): NO